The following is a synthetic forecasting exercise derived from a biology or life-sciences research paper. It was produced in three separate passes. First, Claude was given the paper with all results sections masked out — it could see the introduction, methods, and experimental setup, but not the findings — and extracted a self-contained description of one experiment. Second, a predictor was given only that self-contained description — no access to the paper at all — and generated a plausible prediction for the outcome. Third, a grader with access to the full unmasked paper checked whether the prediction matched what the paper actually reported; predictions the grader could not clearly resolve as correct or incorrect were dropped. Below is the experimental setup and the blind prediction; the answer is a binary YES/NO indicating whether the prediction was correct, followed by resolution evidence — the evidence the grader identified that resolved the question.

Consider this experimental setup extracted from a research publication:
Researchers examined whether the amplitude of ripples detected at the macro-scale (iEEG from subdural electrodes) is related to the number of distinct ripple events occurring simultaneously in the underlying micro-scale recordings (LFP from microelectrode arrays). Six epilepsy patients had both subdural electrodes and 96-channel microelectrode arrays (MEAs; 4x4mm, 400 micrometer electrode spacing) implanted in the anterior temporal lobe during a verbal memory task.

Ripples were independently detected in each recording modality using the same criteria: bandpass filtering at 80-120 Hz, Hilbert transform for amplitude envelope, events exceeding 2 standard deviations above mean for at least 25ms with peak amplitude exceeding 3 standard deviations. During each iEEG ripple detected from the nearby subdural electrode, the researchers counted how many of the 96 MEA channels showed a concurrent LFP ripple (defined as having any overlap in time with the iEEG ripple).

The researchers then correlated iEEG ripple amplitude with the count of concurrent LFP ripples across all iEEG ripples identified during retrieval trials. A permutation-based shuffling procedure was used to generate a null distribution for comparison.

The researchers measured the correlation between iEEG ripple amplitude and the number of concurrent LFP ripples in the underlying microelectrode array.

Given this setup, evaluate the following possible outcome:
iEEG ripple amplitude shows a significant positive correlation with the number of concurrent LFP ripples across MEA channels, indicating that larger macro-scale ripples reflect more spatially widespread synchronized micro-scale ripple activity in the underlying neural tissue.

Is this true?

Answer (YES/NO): YES